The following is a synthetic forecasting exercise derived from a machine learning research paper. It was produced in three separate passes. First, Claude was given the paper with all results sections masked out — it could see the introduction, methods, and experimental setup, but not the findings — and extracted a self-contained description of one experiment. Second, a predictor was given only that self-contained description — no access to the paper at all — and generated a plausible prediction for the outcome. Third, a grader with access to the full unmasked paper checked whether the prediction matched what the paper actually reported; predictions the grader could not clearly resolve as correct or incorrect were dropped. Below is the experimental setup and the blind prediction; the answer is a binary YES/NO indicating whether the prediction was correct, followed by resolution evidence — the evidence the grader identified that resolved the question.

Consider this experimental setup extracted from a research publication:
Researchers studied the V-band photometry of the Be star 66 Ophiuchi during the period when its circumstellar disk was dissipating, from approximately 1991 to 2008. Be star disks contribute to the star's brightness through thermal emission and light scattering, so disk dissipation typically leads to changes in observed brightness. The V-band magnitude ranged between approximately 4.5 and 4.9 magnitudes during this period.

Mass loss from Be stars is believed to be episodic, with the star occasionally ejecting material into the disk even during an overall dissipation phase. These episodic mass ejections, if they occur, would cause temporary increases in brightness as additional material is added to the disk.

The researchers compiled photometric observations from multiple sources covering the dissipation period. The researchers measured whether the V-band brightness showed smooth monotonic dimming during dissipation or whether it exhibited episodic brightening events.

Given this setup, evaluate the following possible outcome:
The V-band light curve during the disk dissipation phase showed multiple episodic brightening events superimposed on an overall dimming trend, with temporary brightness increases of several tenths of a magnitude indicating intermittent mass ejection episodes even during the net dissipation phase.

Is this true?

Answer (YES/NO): YES